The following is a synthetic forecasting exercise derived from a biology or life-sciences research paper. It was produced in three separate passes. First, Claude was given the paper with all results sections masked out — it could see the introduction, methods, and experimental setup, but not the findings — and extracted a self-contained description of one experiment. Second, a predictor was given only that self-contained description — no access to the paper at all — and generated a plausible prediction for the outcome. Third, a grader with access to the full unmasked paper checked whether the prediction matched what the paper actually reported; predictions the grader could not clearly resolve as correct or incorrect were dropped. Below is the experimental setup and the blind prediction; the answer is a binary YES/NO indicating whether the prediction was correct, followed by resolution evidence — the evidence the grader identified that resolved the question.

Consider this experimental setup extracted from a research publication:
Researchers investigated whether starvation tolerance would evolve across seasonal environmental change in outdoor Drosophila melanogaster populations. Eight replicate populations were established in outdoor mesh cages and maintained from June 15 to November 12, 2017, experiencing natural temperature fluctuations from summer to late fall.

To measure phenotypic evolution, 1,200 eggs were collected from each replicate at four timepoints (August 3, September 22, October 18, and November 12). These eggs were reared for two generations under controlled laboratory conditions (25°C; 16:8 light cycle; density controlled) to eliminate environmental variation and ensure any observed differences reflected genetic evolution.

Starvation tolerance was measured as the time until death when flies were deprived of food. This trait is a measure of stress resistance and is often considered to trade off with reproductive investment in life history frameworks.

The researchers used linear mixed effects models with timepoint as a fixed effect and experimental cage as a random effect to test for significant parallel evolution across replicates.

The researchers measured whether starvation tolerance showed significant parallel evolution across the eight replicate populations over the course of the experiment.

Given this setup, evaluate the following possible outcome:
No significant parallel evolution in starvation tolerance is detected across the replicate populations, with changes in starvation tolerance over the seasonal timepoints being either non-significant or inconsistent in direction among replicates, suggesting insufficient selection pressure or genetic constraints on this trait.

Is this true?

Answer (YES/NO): NO